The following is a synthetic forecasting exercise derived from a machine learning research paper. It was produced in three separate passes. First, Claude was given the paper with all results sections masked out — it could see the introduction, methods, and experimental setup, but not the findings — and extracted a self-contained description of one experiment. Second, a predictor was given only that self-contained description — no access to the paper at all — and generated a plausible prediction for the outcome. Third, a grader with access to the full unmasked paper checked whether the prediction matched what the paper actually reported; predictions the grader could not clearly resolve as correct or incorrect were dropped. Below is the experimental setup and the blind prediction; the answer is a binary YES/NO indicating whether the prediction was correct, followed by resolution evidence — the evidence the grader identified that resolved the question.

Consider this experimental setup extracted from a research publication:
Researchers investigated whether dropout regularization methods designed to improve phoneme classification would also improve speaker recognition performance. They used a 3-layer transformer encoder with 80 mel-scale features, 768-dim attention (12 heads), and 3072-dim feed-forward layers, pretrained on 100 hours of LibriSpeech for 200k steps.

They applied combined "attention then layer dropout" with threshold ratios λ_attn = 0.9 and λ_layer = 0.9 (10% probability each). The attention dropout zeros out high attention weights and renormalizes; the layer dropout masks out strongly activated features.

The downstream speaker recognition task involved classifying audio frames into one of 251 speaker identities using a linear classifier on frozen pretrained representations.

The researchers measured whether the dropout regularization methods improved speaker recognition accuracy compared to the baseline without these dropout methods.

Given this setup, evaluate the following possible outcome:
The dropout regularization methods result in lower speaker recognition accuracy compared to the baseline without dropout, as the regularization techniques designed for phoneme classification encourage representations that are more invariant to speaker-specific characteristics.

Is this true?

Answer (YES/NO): YES